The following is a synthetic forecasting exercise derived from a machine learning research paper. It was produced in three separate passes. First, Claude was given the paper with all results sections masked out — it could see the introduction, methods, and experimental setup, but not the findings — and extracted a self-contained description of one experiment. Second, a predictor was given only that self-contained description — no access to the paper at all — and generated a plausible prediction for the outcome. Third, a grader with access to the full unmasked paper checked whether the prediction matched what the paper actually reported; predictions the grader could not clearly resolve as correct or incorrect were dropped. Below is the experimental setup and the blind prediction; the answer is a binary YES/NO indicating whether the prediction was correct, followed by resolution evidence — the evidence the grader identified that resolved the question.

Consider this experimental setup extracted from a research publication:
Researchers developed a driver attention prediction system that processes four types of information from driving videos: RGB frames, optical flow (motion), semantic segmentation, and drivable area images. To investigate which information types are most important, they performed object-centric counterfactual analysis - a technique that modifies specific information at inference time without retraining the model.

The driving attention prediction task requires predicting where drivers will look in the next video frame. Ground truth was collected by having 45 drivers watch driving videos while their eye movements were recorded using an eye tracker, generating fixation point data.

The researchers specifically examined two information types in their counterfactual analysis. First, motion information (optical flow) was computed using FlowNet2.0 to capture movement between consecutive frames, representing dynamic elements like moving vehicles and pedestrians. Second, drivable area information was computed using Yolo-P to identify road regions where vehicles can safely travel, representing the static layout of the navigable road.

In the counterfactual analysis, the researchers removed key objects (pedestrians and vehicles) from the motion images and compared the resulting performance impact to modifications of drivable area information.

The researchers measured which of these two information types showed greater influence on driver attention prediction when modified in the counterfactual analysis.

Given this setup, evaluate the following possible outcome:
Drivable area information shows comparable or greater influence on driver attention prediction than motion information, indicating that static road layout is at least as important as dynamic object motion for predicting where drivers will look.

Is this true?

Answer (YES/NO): YES